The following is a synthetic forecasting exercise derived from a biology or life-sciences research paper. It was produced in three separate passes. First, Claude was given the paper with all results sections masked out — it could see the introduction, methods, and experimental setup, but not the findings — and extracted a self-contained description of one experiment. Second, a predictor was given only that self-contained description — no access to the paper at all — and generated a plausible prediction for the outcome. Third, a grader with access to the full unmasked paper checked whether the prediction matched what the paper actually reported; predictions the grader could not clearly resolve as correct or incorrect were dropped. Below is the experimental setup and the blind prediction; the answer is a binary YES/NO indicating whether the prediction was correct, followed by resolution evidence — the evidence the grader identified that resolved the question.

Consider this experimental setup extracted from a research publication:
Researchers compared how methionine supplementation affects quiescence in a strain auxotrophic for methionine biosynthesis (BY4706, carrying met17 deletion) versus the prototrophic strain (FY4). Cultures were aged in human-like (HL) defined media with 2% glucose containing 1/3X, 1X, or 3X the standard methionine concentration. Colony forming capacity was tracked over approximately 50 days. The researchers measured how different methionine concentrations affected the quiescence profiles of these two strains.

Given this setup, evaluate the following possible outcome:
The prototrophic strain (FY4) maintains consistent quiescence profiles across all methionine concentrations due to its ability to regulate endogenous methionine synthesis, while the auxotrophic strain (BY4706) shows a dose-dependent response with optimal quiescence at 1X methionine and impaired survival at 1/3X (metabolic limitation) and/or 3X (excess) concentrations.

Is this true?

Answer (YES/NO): NO